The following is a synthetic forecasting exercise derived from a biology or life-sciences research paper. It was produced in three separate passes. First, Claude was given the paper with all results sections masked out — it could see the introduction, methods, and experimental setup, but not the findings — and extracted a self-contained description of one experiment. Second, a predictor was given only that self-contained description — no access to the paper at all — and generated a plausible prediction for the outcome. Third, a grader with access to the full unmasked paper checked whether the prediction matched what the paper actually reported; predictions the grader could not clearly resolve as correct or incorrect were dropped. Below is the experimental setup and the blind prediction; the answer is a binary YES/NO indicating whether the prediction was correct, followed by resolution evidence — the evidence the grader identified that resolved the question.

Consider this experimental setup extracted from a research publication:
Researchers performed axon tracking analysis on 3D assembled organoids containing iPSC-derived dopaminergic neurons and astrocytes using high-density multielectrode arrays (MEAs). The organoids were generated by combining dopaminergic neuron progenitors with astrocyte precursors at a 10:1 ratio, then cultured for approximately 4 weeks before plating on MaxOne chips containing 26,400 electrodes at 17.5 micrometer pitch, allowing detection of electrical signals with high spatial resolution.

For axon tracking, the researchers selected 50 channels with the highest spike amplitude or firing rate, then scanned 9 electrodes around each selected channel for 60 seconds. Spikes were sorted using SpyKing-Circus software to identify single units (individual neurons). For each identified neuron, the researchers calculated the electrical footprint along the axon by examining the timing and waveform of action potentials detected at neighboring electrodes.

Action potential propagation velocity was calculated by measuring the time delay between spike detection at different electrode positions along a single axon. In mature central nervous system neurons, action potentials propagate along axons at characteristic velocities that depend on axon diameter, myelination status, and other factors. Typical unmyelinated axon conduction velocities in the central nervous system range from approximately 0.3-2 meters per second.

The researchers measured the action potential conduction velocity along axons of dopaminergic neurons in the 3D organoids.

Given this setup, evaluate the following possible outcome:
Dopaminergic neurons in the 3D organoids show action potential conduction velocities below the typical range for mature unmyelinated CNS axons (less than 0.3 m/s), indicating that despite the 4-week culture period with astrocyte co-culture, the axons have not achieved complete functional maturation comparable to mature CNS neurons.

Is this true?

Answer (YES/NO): NO